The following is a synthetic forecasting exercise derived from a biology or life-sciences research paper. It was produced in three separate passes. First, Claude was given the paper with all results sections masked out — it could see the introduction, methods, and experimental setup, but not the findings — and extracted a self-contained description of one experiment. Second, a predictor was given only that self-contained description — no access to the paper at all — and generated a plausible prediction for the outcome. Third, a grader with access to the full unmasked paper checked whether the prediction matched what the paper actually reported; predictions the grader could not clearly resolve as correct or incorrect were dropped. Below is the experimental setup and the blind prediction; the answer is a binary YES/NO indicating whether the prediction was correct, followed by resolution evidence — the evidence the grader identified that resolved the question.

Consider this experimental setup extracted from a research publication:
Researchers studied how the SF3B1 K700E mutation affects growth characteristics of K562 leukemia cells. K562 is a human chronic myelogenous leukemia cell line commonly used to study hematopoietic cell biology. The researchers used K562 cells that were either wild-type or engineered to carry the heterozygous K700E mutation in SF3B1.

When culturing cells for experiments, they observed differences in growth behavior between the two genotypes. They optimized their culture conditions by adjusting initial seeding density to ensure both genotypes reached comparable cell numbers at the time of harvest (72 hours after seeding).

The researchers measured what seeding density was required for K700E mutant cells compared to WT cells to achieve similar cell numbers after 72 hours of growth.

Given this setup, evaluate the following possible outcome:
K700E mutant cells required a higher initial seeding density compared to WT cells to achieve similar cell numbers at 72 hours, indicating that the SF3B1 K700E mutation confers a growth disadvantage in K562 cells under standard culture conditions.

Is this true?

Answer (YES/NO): YES